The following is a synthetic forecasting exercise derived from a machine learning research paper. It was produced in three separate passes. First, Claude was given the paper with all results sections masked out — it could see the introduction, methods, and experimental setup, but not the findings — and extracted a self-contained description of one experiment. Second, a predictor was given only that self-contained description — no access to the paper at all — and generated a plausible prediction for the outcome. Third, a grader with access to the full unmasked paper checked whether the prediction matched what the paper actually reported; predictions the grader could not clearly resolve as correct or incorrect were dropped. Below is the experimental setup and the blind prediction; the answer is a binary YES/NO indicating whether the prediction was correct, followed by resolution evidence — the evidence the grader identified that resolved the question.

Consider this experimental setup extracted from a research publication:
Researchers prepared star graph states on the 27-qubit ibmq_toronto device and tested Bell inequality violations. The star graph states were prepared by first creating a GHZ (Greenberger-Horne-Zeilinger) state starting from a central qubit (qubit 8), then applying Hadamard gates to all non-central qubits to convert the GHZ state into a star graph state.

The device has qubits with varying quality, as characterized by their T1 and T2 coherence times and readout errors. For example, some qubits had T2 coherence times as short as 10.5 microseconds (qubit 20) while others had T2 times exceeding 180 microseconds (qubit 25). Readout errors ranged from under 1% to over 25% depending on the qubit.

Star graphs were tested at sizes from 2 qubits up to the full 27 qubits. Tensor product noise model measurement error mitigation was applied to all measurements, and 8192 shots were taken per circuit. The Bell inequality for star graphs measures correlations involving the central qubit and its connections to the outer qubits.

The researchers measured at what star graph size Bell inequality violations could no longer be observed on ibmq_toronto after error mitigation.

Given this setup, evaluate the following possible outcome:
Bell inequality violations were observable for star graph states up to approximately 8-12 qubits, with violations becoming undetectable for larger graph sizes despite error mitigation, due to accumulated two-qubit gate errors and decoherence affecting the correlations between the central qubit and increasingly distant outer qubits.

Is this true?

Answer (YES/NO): YES